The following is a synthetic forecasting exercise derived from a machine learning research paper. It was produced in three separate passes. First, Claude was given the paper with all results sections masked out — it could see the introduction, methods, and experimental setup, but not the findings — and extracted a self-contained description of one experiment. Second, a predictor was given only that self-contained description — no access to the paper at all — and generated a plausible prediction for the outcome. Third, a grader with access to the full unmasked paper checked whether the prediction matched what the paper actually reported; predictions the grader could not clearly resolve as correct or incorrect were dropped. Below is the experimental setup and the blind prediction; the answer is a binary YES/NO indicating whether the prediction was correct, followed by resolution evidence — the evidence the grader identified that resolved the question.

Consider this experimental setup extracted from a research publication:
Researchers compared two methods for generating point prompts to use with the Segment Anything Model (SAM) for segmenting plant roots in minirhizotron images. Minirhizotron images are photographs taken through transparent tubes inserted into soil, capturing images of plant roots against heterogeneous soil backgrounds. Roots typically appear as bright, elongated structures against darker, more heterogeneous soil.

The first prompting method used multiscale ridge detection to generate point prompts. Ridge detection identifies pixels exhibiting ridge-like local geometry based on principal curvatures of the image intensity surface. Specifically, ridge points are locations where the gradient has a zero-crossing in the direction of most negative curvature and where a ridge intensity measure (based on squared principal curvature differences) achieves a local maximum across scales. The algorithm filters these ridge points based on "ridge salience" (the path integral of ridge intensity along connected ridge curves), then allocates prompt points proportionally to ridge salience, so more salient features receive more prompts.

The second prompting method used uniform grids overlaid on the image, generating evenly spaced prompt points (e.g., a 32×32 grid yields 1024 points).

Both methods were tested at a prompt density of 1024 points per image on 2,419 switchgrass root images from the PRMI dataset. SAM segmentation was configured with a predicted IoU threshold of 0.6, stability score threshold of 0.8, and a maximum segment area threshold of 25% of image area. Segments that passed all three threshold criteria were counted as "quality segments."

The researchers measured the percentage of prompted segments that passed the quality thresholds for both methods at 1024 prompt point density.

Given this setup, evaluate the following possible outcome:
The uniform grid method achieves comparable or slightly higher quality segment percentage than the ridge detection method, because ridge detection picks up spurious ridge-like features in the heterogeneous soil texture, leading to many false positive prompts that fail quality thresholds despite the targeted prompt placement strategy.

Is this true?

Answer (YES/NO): YES